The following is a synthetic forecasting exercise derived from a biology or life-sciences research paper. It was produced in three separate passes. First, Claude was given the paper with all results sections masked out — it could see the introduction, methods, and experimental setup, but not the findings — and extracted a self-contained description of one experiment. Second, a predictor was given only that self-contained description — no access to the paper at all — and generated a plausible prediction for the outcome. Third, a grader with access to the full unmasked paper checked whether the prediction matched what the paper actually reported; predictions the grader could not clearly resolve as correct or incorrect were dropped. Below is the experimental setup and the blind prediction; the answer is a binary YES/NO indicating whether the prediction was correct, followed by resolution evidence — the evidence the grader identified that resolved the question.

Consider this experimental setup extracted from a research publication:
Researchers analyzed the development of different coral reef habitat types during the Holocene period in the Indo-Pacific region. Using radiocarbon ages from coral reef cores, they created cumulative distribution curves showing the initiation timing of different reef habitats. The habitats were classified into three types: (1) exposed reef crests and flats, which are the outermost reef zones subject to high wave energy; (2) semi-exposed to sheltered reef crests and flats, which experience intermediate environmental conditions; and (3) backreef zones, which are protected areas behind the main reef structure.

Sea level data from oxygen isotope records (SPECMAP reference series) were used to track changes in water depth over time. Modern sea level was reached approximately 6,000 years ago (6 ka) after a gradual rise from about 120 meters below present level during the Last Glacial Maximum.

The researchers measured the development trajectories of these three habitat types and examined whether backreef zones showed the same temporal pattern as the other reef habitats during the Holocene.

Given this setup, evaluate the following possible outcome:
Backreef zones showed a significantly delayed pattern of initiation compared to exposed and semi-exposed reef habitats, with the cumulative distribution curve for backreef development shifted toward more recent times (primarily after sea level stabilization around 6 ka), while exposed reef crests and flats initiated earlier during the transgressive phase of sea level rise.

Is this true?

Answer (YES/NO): YES